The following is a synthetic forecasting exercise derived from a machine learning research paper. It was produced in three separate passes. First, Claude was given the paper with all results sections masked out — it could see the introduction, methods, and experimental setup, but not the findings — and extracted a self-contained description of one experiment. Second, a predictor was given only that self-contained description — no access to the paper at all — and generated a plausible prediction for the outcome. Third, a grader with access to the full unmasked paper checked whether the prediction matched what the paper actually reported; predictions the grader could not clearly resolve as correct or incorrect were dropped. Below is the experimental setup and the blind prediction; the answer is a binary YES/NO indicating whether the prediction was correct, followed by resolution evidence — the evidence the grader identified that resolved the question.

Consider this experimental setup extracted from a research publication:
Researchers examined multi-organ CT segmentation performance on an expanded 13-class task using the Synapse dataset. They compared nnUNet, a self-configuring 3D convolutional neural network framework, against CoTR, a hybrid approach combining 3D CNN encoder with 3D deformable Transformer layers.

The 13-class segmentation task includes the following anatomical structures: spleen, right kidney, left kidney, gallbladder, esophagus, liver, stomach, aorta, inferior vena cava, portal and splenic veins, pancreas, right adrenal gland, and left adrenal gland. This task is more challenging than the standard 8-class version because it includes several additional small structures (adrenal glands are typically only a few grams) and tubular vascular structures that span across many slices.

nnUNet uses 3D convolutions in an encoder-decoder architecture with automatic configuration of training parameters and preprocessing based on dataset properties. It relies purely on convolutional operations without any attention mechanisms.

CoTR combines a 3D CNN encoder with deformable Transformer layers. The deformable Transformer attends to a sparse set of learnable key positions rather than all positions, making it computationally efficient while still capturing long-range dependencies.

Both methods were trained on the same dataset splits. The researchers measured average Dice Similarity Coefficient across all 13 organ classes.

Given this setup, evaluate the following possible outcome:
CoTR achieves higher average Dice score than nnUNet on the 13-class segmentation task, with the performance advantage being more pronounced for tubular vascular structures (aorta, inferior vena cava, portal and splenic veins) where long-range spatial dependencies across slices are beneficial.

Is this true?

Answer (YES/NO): NO